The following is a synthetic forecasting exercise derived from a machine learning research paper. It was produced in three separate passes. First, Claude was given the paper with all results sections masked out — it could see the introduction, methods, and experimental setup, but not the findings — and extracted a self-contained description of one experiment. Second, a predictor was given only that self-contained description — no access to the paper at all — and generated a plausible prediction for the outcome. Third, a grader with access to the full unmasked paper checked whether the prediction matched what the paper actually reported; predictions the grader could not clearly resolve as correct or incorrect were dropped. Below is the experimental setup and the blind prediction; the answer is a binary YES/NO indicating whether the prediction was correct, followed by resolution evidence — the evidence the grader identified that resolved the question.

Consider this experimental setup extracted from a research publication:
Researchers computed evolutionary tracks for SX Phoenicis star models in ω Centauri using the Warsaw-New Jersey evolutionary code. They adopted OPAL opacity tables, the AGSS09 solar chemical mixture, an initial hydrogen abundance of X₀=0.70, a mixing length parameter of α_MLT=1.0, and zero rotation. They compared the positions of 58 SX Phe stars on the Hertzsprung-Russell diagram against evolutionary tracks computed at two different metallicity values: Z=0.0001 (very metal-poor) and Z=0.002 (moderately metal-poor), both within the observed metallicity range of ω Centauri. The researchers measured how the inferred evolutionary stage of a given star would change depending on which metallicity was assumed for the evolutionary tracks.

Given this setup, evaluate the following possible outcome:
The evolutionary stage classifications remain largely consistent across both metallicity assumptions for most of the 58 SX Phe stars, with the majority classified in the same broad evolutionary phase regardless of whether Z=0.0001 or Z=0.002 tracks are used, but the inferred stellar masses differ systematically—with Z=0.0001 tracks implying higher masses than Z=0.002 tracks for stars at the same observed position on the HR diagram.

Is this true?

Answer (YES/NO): NO